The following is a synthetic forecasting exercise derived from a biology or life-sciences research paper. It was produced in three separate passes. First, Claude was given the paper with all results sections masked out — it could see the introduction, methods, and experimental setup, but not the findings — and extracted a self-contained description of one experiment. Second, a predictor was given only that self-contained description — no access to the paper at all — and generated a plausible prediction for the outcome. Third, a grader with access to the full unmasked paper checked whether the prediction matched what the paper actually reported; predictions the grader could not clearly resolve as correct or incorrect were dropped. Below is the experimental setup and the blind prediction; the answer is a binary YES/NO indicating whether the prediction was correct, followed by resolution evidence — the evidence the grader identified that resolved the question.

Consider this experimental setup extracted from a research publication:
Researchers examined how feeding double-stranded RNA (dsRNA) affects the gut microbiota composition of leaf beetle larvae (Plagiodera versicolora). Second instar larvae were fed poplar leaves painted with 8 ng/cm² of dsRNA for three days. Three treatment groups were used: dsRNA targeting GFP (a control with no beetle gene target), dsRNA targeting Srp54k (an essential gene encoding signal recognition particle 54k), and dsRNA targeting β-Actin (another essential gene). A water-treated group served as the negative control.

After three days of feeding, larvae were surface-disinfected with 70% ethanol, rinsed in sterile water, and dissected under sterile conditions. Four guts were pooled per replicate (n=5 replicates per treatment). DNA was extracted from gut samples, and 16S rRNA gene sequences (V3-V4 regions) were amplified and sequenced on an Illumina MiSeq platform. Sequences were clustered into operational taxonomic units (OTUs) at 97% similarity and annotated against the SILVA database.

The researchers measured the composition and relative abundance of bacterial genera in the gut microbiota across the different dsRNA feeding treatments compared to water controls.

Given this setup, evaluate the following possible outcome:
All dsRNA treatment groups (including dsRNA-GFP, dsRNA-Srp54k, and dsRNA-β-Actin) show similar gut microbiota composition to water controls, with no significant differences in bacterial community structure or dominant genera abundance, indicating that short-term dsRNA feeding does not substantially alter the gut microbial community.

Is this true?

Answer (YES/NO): NO